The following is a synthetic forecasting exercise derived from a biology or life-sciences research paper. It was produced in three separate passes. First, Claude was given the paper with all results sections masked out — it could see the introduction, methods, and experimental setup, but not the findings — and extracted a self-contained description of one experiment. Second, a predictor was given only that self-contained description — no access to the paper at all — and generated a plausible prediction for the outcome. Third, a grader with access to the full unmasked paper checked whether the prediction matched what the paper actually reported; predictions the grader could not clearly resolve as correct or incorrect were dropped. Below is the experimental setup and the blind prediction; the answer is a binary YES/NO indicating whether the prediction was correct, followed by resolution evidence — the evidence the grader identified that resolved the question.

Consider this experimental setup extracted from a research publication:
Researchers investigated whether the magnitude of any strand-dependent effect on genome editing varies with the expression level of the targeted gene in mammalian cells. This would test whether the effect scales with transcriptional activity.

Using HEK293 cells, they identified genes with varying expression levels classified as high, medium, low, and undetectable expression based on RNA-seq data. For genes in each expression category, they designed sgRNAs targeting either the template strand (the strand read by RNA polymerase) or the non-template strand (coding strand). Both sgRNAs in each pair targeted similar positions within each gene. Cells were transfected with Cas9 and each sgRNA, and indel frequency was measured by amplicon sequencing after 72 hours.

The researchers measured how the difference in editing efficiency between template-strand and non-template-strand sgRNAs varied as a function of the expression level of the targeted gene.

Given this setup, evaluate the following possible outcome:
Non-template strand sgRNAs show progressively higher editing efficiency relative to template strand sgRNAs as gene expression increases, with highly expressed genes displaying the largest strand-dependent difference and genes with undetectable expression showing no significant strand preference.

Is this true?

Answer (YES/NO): NO